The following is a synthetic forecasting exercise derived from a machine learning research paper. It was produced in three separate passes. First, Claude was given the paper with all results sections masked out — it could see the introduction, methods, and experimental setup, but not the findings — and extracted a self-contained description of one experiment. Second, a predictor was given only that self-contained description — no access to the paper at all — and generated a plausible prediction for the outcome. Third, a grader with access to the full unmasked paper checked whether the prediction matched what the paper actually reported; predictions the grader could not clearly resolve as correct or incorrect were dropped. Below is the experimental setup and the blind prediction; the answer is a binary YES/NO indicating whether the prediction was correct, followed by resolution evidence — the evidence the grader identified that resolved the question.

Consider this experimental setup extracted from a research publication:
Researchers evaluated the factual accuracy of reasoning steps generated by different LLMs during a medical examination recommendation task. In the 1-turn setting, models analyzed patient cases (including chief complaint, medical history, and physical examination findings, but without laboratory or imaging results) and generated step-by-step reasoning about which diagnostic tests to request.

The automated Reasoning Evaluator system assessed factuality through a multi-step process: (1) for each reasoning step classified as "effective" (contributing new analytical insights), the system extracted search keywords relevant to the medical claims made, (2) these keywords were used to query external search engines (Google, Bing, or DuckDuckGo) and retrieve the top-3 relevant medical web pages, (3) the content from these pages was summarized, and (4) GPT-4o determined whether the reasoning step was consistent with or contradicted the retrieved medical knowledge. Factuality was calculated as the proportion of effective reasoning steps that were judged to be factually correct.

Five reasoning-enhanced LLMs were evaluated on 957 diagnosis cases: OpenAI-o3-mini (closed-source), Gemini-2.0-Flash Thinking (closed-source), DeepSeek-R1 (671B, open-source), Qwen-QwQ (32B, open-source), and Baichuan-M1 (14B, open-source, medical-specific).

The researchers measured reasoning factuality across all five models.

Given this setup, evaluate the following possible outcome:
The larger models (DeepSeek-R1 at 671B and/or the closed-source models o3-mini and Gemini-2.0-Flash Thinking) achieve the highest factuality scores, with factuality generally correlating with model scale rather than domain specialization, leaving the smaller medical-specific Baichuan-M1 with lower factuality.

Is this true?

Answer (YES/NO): NO